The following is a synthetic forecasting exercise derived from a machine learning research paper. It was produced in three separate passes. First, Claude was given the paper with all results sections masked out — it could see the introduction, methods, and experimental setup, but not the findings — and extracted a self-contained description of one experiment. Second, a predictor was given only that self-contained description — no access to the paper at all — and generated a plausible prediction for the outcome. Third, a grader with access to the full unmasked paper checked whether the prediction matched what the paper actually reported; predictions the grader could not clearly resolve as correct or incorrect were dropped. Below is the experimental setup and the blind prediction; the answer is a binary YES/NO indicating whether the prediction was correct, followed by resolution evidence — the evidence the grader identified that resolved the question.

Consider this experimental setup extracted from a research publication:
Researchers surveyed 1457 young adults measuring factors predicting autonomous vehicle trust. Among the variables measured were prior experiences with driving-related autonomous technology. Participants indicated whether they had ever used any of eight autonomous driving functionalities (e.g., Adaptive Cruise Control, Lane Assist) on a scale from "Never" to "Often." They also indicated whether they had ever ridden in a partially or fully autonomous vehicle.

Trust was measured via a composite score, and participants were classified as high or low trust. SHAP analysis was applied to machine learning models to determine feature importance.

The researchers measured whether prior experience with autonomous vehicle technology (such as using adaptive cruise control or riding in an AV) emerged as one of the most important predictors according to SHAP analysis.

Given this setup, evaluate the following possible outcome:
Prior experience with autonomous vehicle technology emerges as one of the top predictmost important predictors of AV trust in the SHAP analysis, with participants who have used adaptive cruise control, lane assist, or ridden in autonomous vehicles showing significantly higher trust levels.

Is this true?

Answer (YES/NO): NO